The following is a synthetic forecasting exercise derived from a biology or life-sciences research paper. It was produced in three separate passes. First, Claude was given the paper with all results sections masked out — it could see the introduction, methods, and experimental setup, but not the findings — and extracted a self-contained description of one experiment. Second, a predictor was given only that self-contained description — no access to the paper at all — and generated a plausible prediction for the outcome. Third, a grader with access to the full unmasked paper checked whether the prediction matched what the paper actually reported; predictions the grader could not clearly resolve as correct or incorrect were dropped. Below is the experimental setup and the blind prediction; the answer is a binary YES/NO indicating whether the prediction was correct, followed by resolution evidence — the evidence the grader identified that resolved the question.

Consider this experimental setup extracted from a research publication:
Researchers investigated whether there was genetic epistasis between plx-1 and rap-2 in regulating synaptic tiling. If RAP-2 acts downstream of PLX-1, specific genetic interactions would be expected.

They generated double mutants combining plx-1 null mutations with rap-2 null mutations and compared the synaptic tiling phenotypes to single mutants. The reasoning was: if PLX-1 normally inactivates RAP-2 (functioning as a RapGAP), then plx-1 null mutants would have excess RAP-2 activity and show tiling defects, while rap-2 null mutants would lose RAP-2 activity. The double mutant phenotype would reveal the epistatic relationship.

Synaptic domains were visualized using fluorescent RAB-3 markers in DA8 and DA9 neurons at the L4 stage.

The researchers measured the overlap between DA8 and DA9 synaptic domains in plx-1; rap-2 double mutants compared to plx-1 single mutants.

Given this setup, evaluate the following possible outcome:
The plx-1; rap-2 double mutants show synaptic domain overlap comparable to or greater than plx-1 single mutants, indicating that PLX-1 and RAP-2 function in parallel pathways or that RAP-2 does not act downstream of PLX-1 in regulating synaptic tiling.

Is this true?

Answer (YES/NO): NO